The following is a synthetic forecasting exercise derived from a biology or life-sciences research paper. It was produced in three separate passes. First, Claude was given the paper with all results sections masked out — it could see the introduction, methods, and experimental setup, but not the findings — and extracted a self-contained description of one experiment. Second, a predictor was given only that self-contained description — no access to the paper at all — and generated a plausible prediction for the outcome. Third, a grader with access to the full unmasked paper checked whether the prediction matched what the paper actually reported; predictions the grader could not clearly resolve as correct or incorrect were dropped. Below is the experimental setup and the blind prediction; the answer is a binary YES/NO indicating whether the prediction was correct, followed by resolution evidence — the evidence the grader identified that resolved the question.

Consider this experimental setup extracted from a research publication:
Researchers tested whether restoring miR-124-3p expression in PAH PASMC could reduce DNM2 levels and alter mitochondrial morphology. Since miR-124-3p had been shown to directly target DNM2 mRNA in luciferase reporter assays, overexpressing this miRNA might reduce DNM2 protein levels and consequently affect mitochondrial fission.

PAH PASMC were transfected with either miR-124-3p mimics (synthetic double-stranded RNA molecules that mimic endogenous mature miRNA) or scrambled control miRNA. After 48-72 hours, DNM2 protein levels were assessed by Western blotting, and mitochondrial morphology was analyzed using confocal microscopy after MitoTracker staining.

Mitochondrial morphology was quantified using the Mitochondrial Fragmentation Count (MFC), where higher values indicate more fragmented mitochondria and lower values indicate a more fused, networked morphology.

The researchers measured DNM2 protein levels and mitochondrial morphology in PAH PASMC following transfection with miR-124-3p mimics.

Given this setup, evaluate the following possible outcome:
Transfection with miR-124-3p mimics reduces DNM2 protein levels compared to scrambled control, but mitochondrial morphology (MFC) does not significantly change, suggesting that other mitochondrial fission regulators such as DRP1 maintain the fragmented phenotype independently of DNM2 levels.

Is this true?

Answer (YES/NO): NO